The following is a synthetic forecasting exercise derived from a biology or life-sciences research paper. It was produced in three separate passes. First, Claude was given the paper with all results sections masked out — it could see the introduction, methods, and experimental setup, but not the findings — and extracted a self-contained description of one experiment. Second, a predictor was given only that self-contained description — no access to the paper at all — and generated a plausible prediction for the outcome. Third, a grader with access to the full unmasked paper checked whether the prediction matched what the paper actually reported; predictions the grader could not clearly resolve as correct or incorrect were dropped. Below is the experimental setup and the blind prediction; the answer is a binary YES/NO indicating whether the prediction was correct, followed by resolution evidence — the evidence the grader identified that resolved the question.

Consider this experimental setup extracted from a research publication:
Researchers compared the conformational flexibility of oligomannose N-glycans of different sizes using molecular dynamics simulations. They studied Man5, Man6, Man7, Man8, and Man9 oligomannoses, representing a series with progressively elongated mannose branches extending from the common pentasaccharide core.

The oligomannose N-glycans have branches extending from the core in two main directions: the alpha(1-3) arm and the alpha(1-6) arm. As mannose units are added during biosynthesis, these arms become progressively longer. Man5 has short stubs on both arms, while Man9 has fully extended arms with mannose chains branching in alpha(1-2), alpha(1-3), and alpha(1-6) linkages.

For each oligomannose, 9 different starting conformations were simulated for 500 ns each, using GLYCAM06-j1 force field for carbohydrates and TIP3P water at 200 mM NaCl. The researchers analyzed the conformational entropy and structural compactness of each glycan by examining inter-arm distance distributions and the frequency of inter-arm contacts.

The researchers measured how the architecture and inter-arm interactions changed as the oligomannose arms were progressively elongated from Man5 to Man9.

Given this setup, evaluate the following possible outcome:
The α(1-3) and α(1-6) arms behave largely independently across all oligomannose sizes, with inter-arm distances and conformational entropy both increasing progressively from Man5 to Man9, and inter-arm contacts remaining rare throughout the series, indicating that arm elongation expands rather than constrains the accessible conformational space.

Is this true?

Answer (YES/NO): NO